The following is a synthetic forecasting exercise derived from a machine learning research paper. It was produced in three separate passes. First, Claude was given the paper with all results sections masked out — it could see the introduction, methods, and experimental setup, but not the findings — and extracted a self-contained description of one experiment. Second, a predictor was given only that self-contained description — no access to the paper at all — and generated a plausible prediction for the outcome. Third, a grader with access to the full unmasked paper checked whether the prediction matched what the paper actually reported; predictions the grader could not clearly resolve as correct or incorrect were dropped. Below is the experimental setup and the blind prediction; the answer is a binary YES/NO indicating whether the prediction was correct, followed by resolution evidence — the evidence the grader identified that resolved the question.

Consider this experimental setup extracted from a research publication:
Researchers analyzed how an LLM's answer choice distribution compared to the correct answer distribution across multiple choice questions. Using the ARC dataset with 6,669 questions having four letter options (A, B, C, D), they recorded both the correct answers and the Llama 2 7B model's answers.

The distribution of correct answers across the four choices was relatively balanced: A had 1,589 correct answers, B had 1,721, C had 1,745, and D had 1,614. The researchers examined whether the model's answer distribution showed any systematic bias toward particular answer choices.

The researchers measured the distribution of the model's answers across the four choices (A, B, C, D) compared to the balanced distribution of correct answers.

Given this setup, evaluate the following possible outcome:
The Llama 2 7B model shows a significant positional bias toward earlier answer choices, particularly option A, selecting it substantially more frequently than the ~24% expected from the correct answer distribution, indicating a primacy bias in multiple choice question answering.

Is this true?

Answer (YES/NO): NO